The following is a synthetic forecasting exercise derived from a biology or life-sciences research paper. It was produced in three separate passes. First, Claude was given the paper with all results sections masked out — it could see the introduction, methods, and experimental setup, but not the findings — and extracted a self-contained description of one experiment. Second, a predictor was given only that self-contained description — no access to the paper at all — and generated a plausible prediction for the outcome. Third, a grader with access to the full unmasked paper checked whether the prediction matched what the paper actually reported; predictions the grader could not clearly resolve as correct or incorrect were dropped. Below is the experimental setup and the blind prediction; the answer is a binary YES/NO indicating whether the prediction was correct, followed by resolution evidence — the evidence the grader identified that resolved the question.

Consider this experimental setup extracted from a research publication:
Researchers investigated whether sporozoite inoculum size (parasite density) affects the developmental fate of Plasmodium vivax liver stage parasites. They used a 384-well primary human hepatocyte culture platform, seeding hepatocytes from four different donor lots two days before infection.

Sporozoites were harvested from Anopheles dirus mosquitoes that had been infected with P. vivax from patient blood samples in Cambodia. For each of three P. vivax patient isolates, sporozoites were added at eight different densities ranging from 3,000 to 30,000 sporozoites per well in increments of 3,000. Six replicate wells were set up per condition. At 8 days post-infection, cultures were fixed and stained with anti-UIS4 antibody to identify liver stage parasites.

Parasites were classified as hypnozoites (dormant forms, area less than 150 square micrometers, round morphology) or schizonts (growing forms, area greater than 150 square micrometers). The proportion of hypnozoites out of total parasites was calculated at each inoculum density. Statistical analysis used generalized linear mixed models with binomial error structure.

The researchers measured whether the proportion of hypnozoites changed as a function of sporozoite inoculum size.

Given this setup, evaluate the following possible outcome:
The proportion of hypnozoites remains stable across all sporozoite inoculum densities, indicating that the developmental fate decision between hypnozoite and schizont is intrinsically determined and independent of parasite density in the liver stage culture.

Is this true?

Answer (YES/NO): NO